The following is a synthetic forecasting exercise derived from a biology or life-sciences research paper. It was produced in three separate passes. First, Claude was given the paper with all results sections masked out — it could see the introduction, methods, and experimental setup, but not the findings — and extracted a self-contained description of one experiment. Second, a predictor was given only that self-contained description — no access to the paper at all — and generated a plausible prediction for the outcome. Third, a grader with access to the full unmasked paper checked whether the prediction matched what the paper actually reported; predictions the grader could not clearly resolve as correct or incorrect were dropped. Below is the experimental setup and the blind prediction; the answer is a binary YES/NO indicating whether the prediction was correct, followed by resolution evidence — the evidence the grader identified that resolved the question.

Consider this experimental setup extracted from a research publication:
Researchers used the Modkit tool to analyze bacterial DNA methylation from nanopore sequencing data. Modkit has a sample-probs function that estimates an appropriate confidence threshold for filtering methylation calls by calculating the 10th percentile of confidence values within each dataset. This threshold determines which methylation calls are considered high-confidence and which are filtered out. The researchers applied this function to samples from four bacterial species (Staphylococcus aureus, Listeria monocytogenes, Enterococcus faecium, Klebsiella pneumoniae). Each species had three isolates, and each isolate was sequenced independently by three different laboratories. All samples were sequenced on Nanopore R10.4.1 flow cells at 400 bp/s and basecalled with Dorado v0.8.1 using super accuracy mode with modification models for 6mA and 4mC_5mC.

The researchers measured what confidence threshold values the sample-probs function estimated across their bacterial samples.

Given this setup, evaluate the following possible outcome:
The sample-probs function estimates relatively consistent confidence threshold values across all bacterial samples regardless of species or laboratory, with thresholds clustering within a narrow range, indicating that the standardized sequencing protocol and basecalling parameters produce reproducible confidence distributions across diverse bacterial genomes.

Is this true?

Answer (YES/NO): YES